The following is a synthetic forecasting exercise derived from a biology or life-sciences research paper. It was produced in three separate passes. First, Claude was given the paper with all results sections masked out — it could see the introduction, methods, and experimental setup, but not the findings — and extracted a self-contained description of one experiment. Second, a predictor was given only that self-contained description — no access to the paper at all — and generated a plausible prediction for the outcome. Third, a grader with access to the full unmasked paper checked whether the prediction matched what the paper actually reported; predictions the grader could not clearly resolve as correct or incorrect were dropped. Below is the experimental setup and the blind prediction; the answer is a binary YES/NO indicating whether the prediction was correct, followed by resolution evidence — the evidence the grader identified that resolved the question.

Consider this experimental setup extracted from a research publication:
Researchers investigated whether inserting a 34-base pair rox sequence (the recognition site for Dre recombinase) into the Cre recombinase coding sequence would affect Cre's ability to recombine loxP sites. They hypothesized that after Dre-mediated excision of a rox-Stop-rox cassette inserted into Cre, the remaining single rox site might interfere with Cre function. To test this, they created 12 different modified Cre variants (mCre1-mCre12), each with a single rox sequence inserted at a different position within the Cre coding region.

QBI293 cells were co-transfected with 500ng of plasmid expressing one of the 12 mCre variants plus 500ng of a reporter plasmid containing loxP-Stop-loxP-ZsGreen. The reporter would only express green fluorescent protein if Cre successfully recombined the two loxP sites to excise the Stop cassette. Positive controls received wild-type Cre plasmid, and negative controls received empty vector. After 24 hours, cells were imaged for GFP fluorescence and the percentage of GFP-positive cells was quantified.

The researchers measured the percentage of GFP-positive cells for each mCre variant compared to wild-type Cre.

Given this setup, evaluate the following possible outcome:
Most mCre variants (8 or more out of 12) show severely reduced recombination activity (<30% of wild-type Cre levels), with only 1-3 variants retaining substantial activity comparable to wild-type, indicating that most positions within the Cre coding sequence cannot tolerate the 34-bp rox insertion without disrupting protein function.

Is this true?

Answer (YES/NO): NO